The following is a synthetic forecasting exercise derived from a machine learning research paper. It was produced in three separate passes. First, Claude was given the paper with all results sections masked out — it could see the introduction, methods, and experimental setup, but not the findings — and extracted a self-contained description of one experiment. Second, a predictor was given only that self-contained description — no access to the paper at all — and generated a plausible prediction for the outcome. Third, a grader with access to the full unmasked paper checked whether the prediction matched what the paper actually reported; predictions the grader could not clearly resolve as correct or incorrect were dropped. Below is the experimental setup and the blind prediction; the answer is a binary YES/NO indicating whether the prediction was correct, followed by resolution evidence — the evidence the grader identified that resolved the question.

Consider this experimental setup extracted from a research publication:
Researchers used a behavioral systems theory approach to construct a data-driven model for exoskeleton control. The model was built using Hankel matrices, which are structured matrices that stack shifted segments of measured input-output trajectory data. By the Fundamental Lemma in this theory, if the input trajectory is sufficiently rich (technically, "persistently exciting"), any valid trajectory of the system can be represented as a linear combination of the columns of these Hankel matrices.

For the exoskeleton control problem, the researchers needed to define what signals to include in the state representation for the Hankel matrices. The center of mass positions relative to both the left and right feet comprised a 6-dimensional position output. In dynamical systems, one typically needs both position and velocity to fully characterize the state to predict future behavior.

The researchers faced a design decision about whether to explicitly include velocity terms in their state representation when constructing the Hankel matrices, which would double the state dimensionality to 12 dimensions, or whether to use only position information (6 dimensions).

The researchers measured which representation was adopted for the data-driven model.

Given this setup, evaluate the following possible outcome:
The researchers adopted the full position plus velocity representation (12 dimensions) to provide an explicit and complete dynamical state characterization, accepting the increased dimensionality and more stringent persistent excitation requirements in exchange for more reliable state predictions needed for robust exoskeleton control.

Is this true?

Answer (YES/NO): NO